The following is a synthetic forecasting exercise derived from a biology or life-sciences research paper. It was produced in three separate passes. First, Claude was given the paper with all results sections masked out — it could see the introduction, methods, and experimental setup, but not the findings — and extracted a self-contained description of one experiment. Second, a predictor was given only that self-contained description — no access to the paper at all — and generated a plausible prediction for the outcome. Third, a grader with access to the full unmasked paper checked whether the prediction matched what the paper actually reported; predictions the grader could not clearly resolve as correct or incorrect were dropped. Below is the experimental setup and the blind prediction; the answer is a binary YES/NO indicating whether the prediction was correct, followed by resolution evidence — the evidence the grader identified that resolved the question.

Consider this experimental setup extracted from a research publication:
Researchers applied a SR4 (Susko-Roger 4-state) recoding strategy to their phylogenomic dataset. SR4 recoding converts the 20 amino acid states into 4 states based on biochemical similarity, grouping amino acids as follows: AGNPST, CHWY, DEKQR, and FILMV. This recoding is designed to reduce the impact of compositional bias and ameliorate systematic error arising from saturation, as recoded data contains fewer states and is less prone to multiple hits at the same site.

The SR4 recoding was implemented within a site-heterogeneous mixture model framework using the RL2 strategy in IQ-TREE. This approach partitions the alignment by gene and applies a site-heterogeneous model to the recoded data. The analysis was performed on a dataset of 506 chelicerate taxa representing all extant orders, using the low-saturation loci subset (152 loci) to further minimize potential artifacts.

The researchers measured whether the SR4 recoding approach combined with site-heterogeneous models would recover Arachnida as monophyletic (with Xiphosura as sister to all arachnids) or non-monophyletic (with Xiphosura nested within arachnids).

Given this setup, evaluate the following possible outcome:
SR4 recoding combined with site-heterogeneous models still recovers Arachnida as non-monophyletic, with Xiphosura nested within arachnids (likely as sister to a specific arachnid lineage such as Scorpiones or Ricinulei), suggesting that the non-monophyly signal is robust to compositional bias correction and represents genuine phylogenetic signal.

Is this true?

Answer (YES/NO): YES